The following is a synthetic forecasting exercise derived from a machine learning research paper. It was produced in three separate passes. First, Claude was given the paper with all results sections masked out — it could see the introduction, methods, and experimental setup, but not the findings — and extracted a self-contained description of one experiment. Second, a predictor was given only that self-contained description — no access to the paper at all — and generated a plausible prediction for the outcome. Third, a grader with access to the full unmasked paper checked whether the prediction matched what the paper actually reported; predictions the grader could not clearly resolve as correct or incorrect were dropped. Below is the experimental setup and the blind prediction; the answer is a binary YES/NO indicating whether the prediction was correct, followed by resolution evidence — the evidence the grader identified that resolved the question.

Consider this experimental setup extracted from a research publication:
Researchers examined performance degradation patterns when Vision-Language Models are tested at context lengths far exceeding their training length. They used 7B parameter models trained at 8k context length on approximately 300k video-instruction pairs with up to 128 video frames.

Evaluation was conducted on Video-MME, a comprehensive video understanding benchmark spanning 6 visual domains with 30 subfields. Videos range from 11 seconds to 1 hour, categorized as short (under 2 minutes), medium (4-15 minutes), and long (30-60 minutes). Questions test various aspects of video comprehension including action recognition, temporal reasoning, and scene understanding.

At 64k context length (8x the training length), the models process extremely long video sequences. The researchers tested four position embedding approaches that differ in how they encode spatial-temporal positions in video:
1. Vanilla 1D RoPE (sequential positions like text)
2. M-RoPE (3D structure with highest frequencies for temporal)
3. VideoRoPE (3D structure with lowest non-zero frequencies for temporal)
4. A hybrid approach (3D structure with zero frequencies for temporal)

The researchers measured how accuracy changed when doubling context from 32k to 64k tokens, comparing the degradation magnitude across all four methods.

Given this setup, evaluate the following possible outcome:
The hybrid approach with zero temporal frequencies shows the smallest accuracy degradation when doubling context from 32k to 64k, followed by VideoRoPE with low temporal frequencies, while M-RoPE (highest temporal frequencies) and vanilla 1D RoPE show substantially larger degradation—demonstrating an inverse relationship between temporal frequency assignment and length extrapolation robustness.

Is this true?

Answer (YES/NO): NO